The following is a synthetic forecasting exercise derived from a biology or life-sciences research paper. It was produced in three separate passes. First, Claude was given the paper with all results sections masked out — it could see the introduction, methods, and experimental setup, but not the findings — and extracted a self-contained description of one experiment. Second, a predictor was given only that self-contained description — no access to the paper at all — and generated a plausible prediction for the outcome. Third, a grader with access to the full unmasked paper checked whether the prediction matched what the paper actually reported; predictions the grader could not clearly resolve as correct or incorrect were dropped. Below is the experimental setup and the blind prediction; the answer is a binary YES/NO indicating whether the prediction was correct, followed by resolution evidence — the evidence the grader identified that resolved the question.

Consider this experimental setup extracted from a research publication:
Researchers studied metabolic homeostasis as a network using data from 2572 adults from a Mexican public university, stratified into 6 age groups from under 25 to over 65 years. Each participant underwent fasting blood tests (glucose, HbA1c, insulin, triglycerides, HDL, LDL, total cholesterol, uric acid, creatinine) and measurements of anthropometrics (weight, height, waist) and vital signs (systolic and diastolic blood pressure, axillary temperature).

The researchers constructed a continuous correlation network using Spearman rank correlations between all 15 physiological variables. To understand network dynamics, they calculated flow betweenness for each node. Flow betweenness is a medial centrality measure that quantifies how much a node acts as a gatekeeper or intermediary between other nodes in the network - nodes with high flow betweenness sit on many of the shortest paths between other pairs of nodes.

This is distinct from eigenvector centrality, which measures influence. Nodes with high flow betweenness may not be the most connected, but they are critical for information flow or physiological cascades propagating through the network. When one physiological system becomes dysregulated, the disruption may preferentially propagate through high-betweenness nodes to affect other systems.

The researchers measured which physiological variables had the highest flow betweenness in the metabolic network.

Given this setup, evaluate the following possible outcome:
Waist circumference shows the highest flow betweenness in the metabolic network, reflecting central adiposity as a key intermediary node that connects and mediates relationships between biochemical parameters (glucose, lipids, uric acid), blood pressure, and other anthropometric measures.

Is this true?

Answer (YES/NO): NO